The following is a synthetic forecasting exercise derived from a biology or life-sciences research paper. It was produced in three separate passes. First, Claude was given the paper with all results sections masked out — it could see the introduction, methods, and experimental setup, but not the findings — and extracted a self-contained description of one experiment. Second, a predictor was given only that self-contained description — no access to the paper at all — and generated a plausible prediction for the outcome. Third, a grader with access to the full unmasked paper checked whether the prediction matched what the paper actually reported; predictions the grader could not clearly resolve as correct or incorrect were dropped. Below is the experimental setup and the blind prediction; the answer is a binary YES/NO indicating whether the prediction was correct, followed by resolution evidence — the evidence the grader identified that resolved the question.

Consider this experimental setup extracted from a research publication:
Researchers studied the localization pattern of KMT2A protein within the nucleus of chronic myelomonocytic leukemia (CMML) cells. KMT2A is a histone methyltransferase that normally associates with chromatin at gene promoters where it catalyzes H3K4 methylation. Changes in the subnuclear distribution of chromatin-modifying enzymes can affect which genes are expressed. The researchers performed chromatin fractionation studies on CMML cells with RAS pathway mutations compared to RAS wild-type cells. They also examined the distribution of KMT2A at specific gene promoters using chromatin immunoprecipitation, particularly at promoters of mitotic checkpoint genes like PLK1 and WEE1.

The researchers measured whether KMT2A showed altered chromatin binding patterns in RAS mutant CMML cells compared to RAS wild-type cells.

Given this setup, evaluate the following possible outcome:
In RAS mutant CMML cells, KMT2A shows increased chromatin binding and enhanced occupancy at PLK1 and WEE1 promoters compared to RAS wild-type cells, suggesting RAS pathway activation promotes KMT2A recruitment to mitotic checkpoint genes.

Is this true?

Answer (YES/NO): YES